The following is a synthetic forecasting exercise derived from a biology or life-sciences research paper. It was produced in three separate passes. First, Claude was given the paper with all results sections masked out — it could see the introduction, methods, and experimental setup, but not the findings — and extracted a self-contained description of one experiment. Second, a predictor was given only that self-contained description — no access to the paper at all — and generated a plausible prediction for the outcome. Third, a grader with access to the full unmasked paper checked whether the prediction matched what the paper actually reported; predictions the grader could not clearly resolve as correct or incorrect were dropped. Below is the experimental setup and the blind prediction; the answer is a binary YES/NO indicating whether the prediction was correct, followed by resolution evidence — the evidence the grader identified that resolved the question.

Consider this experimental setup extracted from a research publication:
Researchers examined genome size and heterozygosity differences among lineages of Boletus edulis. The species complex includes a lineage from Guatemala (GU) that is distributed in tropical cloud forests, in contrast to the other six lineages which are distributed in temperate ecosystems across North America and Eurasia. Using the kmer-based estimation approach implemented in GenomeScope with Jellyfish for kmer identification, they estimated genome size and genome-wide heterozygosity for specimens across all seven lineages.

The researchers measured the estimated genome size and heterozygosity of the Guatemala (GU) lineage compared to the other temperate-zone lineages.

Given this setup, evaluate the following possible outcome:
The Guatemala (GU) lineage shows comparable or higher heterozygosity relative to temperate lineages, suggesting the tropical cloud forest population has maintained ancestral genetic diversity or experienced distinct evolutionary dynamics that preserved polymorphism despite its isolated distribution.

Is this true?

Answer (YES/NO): NO